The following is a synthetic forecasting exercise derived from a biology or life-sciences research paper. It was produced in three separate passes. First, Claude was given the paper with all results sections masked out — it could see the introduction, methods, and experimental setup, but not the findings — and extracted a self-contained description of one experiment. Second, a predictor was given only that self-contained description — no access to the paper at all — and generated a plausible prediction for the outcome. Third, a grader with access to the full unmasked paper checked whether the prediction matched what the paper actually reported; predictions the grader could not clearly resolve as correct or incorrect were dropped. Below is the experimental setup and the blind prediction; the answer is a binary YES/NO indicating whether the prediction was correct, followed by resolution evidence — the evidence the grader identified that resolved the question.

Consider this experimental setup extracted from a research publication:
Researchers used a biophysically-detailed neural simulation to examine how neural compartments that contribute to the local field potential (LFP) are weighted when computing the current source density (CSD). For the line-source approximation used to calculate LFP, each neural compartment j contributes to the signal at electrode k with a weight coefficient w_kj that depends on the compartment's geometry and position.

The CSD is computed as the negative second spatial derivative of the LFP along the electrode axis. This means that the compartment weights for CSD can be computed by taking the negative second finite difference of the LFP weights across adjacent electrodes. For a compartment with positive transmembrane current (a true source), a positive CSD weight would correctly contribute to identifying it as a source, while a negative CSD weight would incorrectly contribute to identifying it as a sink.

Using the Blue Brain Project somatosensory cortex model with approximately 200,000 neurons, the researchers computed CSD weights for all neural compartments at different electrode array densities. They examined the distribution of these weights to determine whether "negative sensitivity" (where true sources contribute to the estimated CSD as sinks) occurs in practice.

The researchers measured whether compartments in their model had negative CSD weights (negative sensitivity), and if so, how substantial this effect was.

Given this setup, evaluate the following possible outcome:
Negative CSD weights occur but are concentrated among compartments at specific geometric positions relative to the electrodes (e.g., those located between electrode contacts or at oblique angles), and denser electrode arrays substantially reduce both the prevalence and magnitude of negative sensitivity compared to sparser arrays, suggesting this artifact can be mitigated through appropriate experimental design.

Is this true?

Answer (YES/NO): NO